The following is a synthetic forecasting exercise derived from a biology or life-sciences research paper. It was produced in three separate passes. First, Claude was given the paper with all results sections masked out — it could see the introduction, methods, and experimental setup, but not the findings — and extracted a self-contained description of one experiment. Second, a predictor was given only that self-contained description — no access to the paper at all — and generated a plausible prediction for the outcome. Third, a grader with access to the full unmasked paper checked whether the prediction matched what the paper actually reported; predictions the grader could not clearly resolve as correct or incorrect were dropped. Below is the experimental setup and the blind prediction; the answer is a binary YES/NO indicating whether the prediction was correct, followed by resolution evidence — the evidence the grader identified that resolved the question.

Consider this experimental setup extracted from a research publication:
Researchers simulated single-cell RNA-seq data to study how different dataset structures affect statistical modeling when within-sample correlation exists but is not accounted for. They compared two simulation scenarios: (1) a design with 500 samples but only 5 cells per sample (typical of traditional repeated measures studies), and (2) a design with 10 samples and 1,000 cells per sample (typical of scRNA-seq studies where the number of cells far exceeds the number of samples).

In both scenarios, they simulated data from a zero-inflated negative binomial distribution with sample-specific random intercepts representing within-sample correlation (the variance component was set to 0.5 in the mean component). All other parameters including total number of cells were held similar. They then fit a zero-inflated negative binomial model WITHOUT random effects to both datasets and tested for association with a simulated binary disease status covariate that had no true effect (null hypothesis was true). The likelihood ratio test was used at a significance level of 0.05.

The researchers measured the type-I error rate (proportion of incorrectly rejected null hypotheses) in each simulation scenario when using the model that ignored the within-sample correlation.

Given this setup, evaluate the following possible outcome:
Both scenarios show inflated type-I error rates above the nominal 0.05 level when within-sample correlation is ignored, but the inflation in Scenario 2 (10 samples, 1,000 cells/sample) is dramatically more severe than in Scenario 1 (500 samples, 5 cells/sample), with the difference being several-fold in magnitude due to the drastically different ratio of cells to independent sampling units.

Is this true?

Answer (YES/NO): YES